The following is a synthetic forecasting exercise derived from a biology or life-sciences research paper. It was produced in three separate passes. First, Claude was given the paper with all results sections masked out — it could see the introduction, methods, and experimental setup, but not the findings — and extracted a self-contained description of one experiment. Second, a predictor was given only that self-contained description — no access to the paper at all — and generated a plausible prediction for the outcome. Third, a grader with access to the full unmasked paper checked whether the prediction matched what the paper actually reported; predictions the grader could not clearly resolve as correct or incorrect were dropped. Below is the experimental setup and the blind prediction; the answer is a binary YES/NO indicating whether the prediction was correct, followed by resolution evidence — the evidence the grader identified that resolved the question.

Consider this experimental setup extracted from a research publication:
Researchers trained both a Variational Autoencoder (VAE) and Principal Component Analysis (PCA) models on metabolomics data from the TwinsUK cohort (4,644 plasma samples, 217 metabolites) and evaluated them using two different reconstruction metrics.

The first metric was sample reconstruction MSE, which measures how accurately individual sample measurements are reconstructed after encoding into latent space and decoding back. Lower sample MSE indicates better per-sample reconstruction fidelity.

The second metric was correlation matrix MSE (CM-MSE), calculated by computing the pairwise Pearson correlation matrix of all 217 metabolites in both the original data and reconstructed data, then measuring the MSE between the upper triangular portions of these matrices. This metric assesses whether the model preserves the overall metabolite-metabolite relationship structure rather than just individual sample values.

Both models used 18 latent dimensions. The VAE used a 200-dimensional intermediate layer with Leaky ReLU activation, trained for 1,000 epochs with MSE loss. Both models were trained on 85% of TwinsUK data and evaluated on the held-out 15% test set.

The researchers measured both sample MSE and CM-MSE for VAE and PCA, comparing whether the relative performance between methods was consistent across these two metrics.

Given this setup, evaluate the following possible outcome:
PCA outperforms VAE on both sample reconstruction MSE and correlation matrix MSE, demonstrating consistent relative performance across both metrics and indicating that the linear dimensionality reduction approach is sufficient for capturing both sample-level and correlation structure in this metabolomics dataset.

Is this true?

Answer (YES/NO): NO